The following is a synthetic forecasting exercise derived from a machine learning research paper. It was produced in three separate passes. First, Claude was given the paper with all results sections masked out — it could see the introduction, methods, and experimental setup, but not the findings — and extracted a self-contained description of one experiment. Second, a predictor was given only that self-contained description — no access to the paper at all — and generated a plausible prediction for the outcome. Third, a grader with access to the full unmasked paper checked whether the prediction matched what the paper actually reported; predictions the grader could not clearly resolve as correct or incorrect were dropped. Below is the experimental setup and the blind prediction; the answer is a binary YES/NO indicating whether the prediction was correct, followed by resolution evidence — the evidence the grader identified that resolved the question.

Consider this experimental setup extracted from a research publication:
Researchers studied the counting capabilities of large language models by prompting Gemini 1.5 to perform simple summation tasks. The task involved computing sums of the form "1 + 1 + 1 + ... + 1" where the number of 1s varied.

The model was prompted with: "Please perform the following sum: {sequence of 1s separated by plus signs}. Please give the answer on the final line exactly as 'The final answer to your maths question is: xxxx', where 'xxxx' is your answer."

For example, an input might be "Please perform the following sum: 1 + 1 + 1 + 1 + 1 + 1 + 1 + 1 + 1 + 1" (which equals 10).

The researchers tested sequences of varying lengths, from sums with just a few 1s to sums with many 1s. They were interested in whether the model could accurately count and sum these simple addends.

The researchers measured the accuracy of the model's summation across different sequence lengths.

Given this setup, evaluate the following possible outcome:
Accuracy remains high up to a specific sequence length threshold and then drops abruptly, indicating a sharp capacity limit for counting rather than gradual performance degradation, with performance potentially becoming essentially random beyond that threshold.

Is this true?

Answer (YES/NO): NO